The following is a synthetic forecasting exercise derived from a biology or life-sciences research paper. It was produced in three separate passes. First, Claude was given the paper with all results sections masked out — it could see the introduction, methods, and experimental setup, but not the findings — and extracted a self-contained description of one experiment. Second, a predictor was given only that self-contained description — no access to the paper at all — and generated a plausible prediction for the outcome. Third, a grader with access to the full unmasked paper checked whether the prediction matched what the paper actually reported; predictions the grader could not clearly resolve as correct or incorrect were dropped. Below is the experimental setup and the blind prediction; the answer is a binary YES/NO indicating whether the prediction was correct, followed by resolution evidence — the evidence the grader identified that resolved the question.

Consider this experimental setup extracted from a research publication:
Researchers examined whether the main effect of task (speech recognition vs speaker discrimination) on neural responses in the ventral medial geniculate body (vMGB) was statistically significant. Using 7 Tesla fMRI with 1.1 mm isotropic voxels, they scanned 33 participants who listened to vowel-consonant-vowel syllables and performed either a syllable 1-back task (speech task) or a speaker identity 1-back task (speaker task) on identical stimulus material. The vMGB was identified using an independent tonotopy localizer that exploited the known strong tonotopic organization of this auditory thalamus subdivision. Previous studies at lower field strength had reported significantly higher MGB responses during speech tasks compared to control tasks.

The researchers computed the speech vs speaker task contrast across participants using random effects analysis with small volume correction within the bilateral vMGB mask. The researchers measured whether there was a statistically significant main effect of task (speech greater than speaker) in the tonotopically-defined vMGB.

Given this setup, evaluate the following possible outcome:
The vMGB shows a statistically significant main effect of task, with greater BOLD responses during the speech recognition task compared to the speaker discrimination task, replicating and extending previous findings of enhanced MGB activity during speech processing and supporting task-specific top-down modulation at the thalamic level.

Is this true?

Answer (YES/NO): NO